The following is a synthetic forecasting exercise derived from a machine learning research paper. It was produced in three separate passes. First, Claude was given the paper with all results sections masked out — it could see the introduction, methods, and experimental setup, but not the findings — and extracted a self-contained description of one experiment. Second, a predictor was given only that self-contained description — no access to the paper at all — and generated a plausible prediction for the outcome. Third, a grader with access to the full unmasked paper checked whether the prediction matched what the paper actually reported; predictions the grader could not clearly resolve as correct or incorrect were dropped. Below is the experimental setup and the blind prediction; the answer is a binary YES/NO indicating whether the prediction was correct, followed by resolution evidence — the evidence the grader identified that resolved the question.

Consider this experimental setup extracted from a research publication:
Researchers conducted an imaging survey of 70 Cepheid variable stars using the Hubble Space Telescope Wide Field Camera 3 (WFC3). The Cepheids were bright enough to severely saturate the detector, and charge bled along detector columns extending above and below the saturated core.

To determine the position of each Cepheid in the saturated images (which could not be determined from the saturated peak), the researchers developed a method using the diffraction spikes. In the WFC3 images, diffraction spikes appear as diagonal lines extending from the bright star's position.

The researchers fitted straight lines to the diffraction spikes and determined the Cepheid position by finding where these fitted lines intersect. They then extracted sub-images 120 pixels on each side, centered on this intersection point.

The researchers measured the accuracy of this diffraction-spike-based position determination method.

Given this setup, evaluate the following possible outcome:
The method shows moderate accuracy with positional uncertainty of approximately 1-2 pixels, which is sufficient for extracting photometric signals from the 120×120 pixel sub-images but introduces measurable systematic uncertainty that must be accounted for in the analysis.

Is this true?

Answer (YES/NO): YES